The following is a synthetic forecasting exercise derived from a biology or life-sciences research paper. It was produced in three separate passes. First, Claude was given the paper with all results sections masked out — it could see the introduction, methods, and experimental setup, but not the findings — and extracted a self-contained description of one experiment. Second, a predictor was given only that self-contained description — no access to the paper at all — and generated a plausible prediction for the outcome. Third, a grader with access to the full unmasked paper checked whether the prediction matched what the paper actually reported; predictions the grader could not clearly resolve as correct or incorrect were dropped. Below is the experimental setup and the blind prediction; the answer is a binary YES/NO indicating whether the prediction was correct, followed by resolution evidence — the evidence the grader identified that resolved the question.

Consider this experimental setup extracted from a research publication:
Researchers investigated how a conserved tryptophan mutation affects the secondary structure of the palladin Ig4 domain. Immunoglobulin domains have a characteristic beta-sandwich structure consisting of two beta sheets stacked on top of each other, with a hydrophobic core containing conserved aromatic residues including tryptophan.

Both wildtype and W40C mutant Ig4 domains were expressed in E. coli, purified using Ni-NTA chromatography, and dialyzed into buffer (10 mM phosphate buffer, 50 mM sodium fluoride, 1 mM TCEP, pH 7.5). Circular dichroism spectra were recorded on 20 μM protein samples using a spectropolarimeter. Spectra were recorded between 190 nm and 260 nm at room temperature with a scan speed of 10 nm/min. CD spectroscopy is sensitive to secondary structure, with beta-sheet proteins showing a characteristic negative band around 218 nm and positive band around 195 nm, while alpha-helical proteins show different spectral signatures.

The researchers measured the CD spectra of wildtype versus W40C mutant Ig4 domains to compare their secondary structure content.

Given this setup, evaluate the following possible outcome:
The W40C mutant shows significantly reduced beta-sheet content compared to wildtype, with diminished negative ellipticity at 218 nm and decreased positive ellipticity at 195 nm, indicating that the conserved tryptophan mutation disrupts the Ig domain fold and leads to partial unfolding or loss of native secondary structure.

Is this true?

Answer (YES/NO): YES